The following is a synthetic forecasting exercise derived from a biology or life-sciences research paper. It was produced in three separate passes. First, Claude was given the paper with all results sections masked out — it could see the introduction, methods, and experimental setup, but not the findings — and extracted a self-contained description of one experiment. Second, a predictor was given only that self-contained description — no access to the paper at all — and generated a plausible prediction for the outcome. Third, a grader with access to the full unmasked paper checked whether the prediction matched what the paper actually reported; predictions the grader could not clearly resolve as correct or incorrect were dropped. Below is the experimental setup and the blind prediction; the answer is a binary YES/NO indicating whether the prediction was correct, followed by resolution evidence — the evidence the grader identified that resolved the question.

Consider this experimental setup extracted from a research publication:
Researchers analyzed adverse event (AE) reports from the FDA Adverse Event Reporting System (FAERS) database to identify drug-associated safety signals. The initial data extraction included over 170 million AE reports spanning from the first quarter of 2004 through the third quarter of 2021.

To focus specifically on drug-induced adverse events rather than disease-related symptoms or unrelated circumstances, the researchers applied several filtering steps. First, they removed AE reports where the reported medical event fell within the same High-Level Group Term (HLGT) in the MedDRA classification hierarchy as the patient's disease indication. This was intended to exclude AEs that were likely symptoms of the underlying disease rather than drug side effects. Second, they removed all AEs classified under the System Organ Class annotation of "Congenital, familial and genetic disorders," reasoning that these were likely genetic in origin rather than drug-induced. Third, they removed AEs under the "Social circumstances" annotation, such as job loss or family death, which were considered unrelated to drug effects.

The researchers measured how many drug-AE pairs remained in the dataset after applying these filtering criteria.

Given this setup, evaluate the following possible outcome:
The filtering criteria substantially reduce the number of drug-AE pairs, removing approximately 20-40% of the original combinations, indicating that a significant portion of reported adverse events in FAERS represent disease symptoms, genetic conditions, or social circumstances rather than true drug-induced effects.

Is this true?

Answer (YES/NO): NO